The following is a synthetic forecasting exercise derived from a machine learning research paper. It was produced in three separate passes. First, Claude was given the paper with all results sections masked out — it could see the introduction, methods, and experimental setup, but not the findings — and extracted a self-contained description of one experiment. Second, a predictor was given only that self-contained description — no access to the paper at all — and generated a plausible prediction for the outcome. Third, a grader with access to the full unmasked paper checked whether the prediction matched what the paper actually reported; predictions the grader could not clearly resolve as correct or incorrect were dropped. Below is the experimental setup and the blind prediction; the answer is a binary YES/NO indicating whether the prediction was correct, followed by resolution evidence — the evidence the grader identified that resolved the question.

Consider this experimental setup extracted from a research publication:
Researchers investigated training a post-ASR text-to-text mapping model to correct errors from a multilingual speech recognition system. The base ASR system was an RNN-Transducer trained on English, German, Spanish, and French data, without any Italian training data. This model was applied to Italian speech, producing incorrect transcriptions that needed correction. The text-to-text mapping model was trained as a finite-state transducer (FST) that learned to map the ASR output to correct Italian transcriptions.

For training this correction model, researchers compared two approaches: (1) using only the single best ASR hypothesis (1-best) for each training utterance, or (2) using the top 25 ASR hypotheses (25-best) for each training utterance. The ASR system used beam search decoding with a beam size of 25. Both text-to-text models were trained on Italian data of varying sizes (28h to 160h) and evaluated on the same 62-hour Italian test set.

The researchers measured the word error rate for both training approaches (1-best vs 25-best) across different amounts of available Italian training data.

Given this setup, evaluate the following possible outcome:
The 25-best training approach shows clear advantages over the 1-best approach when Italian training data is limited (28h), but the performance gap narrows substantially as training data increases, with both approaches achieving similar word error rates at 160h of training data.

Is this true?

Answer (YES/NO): NO